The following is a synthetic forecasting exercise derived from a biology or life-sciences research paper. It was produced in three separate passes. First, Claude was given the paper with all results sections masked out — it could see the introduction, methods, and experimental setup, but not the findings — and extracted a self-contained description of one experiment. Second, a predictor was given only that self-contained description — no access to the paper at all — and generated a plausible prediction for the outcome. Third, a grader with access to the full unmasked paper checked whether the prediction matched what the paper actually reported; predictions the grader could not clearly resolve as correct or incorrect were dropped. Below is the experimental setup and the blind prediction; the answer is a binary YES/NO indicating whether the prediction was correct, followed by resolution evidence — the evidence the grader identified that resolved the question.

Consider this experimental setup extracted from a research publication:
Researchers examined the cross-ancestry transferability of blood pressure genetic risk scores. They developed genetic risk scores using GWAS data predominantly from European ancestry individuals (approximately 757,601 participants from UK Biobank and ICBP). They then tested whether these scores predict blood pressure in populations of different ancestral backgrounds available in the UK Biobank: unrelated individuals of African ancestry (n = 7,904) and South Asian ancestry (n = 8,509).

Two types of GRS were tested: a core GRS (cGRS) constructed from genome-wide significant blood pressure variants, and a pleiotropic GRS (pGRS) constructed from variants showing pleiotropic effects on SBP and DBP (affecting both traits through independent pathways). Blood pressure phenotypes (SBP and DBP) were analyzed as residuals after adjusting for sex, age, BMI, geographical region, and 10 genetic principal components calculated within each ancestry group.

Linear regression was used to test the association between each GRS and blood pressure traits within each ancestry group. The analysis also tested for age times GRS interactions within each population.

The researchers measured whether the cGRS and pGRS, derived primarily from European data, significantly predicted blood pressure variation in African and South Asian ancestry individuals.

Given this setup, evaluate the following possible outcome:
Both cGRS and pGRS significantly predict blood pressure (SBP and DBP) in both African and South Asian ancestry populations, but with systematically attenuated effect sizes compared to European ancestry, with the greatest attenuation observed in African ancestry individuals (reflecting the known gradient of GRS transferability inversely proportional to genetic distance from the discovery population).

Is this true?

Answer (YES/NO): NO